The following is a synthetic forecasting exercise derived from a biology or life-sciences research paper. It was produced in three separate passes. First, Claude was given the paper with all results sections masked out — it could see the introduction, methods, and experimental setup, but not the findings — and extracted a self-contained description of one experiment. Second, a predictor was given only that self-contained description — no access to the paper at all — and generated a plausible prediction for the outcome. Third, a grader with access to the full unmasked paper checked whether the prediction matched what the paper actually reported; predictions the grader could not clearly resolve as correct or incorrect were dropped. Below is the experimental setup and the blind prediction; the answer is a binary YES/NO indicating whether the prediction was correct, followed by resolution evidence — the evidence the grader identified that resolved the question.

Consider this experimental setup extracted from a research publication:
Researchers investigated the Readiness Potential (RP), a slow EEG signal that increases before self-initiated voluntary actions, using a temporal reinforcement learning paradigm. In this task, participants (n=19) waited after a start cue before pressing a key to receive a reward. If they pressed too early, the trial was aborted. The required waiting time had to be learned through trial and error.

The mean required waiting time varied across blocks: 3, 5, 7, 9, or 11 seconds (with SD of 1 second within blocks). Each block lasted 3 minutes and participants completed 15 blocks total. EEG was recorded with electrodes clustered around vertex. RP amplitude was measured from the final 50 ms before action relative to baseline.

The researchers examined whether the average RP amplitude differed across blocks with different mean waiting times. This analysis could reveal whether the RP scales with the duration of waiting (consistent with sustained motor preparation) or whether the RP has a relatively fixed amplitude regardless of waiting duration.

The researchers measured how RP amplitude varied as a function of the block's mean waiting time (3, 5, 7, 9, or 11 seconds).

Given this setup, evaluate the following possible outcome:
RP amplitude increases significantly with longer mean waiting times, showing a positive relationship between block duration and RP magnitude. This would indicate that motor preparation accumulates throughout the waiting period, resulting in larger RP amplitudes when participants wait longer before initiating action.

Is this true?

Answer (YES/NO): NO